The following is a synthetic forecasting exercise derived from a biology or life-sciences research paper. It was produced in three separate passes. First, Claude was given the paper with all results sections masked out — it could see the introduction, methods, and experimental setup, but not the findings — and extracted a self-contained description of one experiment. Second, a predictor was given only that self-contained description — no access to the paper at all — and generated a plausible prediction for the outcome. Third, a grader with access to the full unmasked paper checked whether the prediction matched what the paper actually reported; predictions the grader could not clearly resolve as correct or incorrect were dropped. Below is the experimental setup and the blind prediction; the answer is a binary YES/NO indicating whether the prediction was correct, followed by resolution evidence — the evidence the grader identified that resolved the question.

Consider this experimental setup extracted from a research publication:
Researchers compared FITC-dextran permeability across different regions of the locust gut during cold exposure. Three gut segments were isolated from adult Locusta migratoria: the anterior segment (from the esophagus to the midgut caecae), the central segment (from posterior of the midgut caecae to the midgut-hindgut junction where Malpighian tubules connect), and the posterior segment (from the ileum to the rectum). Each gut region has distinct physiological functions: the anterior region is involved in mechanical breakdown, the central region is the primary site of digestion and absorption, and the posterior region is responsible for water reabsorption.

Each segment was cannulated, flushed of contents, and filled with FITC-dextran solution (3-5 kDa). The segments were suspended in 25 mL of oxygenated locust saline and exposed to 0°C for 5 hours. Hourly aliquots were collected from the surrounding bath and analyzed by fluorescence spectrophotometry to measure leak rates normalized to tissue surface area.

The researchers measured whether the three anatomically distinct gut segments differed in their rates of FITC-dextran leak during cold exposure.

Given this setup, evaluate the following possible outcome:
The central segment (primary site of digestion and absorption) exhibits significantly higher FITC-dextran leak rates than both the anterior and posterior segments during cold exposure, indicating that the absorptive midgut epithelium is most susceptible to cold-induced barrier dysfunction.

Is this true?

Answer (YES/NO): NO